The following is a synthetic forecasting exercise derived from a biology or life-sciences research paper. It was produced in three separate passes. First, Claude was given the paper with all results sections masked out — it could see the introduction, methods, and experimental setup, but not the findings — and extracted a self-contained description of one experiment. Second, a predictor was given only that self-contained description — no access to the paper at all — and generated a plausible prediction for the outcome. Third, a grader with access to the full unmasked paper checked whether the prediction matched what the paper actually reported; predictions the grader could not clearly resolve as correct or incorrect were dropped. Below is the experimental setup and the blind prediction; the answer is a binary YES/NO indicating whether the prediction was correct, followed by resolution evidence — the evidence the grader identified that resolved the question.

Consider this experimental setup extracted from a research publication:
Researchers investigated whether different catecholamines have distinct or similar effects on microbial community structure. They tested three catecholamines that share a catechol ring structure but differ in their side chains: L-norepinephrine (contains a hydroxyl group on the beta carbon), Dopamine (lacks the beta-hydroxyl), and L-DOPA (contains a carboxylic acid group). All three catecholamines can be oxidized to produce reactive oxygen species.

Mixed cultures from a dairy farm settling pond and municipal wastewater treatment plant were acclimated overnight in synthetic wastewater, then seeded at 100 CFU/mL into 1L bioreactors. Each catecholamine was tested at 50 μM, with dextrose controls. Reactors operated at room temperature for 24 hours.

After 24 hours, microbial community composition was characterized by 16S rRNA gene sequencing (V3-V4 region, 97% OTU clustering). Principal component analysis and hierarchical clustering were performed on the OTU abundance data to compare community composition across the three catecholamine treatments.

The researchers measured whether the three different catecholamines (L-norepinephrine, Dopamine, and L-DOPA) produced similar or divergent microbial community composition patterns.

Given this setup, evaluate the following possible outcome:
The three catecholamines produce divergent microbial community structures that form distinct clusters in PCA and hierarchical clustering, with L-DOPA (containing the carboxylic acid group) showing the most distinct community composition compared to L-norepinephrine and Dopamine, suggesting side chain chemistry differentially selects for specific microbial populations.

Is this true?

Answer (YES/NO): NO